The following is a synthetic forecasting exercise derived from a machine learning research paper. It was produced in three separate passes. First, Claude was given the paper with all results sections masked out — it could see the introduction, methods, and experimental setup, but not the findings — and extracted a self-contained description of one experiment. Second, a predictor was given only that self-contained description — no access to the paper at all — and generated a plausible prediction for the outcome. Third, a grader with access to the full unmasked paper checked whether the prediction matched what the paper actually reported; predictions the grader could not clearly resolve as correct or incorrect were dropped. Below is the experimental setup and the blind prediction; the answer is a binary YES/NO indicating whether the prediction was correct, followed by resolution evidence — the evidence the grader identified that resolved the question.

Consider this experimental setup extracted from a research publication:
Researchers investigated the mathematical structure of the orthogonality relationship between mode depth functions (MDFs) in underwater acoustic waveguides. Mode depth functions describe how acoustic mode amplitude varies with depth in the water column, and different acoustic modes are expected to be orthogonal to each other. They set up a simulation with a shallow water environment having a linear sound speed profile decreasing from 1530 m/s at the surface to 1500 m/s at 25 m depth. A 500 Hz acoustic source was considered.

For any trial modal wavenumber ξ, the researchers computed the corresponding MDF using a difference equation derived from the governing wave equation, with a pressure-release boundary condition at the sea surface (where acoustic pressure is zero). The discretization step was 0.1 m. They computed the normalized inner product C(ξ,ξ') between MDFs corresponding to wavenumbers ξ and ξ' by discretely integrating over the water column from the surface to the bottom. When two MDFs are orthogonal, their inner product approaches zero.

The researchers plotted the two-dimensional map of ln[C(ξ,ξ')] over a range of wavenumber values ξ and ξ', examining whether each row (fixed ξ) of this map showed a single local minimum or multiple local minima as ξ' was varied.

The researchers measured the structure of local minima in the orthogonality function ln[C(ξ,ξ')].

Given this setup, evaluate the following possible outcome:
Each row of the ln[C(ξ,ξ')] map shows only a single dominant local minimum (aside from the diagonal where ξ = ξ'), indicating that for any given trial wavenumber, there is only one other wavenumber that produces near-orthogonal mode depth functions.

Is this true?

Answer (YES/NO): NO